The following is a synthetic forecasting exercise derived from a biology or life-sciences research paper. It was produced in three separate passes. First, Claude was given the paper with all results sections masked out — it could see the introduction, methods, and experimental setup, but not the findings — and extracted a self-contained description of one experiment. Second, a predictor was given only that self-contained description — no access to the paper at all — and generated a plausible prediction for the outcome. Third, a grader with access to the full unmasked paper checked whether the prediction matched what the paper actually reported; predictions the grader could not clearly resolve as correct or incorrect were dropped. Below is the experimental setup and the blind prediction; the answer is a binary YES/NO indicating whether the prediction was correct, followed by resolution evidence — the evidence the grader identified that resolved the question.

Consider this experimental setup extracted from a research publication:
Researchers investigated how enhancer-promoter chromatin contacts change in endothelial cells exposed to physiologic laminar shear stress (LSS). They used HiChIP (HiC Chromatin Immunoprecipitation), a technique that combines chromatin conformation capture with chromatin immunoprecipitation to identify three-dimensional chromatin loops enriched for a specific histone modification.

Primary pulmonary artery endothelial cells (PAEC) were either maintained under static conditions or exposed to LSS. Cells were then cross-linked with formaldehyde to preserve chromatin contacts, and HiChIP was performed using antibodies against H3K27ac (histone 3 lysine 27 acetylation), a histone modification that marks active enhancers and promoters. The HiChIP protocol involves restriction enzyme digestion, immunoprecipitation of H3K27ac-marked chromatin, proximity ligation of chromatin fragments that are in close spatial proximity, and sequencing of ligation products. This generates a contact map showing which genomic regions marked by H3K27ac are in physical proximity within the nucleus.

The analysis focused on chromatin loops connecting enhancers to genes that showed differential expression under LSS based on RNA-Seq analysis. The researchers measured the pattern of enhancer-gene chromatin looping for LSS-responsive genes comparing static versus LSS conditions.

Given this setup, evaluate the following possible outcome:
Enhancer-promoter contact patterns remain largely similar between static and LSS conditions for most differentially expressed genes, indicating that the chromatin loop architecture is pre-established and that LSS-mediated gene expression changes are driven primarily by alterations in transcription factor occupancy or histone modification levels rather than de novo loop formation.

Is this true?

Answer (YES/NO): NO